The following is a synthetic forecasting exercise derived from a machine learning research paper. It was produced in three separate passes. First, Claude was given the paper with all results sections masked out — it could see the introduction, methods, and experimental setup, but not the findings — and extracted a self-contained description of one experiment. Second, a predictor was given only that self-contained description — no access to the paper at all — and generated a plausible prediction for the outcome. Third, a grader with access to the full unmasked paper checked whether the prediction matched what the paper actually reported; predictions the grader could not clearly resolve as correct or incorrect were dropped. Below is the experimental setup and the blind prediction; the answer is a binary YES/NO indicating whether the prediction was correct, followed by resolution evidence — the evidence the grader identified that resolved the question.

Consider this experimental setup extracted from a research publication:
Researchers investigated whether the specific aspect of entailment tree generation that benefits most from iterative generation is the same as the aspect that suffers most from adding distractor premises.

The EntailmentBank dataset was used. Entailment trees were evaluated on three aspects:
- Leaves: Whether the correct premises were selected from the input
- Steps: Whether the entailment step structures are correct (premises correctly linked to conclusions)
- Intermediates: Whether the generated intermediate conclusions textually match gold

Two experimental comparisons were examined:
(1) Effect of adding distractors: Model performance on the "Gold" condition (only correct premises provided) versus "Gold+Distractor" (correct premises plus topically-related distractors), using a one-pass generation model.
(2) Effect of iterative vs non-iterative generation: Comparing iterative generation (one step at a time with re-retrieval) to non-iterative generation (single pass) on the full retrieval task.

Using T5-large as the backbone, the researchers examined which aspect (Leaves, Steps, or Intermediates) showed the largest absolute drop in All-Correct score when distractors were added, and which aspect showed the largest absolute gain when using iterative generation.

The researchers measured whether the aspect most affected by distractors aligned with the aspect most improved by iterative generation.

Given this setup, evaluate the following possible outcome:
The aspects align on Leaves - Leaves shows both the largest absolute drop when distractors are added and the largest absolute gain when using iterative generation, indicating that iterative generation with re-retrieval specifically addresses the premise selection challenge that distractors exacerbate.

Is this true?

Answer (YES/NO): NO